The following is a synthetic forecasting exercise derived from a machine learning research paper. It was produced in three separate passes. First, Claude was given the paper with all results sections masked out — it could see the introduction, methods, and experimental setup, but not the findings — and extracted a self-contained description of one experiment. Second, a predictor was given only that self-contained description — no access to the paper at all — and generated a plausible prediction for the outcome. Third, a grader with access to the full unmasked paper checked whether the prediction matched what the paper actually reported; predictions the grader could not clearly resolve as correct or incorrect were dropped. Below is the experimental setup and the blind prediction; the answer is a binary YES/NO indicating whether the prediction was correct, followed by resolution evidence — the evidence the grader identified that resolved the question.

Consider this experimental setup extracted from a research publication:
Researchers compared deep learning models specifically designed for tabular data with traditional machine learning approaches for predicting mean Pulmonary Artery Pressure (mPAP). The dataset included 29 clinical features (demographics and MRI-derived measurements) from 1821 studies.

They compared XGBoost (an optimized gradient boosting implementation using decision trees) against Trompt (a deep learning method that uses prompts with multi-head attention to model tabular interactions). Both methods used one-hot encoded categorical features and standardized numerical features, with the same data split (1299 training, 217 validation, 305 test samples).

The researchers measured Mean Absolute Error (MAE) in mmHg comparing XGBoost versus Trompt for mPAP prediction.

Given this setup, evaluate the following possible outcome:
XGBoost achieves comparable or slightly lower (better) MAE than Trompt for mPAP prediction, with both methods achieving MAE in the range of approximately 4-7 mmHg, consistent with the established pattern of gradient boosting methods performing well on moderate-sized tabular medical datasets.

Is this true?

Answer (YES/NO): NO